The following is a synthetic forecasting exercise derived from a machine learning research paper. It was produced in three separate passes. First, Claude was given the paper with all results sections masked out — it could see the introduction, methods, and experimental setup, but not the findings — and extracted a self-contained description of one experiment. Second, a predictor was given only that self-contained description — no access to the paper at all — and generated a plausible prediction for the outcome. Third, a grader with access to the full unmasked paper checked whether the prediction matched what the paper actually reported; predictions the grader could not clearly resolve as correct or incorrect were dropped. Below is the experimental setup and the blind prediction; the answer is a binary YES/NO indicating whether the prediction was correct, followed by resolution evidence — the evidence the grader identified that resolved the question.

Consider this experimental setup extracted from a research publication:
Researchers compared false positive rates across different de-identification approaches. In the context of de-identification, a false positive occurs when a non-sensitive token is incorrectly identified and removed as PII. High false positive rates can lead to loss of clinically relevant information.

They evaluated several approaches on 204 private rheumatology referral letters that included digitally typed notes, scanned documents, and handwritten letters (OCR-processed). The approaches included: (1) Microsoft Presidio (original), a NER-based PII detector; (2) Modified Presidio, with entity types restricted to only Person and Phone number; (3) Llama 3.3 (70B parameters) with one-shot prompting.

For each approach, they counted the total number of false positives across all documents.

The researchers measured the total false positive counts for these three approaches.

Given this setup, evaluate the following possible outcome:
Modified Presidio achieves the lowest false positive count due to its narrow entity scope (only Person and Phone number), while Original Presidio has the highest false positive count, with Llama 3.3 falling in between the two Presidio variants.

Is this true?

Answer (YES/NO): NO